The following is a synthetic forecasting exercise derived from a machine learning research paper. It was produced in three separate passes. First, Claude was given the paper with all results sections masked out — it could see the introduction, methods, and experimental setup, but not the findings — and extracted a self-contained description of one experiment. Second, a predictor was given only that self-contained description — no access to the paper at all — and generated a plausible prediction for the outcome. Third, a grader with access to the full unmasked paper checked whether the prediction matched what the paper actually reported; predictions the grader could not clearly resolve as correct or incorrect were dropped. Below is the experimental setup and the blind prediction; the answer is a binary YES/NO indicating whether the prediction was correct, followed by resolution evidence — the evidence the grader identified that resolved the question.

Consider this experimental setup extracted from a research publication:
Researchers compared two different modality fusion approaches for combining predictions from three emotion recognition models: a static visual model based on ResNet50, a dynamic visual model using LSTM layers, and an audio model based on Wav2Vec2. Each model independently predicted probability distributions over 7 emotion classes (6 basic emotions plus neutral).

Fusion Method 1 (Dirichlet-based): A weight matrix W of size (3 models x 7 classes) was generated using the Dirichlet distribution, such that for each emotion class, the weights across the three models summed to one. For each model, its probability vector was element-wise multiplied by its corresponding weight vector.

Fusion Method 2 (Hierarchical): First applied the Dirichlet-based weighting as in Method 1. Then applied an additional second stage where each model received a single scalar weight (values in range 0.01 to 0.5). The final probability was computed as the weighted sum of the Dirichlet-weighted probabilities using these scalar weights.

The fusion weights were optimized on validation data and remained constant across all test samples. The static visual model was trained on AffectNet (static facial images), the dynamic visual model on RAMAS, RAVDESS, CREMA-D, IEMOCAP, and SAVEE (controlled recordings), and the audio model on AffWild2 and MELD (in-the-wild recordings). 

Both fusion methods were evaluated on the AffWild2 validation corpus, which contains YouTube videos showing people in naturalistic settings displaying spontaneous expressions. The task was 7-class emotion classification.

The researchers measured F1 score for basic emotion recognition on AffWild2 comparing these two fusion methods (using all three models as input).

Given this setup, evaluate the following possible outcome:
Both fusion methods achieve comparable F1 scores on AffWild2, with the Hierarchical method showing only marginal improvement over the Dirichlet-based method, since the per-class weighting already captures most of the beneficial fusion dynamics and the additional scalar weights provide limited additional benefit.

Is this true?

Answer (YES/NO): NO